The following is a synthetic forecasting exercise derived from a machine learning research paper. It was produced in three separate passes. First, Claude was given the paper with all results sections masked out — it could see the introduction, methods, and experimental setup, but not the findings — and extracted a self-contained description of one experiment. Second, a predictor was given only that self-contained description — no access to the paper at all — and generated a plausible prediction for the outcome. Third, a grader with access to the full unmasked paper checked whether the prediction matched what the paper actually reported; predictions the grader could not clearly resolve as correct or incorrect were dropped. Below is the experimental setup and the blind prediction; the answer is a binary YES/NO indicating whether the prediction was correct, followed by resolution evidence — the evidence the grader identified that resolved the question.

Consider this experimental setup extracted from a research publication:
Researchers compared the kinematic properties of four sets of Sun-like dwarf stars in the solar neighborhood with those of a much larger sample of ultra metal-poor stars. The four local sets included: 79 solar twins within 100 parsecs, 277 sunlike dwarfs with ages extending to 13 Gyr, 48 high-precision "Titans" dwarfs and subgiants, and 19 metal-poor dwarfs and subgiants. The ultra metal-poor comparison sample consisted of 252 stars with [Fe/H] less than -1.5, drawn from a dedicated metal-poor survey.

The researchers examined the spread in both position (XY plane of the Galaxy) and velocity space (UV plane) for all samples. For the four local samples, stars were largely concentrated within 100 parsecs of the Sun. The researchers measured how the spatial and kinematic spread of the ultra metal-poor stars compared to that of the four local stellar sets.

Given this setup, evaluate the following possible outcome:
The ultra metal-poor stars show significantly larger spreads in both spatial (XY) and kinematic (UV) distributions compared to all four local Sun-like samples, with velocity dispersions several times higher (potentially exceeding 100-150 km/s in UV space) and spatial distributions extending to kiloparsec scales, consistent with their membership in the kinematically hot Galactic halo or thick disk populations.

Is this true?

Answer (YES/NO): YES